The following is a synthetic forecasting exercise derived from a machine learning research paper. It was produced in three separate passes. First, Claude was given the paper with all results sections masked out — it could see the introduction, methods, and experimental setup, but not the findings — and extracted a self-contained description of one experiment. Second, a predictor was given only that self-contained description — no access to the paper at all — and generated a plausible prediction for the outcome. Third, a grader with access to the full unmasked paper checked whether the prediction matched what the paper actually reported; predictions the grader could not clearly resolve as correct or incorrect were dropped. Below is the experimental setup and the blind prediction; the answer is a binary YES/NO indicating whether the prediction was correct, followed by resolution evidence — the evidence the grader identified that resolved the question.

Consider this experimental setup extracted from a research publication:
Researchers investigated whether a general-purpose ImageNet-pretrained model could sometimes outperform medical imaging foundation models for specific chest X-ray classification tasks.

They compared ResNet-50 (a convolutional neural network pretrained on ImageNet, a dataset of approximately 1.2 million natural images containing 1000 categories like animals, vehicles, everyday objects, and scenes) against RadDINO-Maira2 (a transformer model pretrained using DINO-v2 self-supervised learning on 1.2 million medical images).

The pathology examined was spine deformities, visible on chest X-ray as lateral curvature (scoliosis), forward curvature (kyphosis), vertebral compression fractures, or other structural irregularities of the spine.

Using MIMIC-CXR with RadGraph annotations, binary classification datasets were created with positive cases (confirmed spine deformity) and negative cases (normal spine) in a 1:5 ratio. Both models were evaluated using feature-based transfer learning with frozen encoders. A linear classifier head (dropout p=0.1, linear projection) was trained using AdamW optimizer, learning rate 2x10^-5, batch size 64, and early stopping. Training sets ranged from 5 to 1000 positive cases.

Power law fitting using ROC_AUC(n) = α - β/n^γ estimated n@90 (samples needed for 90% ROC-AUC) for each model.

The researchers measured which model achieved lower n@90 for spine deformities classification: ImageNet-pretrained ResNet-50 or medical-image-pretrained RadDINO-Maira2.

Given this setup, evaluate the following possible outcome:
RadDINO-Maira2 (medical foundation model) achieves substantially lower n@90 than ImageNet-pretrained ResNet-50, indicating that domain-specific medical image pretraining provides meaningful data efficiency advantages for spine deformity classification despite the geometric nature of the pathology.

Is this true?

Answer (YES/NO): NO